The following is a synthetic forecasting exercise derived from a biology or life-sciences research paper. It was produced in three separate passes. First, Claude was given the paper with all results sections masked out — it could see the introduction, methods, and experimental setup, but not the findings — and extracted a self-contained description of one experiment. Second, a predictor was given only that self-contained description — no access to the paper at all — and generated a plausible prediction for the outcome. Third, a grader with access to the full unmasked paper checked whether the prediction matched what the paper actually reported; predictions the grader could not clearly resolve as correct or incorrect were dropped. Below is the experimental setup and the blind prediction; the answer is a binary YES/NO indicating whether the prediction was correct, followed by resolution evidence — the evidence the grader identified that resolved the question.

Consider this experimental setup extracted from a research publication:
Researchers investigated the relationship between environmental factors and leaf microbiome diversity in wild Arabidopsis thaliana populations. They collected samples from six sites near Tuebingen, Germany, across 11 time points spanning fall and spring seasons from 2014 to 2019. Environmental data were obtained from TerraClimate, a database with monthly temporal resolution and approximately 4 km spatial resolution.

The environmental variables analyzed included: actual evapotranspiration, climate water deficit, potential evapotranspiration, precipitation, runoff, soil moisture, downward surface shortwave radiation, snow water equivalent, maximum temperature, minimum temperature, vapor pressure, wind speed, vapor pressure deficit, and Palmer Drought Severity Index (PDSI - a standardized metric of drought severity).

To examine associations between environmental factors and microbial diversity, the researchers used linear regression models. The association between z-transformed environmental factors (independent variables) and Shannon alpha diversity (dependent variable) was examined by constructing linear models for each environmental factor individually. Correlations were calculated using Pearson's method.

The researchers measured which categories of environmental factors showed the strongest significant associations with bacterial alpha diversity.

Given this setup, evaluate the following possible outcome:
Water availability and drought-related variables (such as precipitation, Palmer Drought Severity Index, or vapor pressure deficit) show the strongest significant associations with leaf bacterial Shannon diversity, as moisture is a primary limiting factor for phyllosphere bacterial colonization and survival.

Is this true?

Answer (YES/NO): NO